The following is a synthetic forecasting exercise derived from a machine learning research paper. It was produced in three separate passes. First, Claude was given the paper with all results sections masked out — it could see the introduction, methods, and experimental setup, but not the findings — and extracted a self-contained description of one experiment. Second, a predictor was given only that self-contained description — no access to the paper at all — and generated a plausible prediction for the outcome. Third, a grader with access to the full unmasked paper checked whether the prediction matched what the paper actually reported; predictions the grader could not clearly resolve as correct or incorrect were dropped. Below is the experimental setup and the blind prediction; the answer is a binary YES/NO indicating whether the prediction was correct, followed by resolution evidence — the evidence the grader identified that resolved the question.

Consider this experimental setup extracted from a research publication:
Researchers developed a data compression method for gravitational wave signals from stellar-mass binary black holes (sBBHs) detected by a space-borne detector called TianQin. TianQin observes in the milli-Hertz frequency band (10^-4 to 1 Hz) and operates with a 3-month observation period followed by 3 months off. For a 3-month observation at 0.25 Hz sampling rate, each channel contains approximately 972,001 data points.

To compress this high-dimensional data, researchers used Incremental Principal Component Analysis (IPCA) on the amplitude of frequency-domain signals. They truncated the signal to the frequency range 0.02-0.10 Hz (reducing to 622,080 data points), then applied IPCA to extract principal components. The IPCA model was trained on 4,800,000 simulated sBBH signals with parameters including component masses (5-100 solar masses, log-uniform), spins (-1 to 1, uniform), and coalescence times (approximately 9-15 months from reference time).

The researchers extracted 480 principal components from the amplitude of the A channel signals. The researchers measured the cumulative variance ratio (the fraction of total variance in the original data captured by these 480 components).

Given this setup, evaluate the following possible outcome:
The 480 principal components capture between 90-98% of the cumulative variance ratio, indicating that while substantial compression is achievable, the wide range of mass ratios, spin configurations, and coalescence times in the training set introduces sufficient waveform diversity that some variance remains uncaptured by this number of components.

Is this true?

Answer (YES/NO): YES